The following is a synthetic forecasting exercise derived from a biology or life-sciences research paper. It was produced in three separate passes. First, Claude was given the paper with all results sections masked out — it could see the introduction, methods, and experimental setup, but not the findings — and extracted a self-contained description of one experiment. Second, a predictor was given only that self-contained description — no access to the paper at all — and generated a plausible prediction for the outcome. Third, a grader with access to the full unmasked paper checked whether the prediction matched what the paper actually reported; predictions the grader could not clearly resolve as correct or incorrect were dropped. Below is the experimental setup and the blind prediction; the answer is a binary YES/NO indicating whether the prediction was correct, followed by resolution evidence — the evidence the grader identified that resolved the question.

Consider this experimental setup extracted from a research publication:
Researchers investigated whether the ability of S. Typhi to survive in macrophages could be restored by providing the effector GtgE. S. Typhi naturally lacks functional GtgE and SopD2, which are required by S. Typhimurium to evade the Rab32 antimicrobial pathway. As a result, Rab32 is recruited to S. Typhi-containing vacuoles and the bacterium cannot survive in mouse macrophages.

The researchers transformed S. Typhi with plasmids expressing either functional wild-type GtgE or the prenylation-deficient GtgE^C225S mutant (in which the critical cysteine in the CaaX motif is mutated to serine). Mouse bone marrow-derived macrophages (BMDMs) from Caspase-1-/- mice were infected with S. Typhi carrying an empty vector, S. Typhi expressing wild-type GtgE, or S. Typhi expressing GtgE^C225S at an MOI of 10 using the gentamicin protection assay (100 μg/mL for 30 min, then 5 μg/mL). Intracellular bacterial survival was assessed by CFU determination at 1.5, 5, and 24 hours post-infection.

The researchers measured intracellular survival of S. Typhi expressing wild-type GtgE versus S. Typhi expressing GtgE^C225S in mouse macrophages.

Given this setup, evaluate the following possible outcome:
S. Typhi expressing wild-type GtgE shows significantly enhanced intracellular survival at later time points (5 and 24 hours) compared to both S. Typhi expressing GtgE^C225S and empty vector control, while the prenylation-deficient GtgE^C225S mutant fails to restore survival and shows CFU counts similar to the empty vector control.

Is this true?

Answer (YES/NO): YES